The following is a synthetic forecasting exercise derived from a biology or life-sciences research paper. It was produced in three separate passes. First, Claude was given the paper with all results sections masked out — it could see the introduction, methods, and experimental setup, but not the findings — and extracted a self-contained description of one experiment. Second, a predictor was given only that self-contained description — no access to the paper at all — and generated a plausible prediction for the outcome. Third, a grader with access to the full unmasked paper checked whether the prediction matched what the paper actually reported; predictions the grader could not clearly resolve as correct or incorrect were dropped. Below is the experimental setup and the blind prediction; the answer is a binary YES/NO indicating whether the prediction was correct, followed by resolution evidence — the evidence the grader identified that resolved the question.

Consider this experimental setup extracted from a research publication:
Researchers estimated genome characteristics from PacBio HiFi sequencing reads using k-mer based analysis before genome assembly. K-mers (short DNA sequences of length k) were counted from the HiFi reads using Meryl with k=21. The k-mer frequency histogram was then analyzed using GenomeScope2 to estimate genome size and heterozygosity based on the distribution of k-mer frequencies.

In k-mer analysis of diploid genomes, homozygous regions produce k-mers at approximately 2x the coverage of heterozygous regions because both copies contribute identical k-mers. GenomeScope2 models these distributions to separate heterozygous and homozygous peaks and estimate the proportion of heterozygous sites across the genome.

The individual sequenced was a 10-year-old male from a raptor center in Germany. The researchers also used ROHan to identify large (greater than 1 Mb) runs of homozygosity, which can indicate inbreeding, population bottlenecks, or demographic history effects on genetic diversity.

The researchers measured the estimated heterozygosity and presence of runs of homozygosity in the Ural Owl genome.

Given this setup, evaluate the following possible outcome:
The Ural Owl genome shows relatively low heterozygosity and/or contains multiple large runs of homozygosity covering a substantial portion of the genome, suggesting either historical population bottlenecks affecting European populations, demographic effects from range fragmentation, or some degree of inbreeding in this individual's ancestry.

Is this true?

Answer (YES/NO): NO